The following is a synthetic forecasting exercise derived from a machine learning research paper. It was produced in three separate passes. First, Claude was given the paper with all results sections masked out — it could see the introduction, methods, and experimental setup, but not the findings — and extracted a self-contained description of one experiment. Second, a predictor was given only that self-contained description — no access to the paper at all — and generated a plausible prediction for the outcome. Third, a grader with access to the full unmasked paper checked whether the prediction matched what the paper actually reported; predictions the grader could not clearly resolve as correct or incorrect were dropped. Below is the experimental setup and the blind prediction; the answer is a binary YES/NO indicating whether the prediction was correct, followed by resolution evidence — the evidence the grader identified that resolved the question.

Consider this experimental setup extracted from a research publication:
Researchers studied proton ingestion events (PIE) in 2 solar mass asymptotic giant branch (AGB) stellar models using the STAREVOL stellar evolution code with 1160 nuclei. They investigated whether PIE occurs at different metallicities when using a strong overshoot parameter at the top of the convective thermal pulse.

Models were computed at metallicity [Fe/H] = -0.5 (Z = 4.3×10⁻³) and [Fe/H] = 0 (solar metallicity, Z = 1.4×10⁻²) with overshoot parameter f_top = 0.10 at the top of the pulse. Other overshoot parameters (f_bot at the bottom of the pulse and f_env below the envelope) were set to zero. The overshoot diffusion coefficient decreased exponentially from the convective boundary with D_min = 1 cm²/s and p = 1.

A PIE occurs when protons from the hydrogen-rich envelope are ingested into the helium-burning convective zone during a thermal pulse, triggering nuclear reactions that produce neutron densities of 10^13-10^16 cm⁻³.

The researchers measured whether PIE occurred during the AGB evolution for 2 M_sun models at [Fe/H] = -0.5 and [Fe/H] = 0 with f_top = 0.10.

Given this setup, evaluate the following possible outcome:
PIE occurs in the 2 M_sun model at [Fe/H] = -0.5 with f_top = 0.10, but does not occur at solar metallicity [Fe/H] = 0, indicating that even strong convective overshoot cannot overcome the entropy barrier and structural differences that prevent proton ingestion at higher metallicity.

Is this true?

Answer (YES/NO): YES